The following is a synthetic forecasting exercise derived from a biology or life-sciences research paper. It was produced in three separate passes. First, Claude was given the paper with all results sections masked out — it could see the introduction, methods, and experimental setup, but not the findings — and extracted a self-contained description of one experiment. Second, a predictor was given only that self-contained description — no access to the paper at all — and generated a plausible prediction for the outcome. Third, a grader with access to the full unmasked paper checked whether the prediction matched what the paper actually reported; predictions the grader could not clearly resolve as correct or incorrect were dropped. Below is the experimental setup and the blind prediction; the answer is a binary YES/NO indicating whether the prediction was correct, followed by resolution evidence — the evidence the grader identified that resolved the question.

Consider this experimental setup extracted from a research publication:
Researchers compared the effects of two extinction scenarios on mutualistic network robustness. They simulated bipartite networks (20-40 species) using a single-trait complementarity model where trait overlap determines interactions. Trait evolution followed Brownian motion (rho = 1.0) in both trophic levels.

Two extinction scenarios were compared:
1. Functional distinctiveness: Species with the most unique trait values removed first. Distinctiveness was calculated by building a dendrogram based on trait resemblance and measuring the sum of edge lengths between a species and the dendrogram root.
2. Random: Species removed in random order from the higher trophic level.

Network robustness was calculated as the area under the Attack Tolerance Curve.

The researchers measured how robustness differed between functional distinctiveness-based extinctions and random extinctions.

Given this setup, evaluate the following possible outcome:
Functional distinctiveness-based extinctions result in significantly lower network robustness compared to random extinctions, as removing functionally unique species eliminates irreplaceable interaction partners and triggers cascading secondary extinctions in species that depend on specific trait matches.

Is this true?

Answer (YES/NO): YES